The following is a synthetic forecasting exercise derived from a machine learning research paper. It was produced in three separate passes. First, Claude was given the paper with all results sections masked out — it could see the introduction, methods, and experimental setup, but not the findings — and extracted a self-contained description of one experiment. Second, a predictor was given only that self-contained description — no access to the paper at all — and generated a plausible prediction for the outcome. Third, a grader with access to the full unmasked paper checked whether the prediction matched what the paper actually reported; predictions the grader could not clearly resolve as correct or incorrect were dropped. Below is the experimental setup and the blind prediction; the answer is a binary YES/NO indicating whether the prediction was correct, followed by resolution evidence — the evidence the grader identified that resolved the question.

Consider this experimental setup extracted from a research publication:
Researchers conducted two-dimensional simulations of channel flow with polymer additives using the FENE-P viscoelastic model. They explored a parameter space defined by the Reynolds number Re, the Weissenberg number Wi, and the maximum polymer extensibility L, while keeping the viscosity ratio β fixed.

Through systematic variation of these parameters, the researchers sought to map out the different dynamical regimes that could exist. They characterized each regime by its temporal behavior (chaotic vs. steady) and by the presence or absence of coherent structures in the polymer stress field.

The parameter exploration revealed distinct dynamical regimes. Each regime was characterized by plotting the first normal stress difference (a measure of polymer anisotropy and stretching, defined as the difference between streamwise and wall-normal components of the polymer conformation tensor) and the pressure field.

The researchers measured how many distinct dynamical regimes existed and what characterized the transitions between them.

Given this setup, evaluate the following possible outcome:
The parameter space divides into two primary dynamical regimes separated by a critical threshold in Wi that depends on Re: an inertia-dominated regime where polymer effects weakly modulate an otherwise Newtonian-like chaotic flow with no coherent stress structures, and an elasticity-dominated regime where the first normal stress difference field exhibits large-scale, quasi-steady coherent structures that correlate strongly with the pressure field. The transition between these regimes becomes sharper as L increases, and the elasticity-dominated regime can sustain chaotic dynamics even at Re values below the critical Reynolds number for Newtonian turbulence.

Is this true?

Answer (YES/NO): NO